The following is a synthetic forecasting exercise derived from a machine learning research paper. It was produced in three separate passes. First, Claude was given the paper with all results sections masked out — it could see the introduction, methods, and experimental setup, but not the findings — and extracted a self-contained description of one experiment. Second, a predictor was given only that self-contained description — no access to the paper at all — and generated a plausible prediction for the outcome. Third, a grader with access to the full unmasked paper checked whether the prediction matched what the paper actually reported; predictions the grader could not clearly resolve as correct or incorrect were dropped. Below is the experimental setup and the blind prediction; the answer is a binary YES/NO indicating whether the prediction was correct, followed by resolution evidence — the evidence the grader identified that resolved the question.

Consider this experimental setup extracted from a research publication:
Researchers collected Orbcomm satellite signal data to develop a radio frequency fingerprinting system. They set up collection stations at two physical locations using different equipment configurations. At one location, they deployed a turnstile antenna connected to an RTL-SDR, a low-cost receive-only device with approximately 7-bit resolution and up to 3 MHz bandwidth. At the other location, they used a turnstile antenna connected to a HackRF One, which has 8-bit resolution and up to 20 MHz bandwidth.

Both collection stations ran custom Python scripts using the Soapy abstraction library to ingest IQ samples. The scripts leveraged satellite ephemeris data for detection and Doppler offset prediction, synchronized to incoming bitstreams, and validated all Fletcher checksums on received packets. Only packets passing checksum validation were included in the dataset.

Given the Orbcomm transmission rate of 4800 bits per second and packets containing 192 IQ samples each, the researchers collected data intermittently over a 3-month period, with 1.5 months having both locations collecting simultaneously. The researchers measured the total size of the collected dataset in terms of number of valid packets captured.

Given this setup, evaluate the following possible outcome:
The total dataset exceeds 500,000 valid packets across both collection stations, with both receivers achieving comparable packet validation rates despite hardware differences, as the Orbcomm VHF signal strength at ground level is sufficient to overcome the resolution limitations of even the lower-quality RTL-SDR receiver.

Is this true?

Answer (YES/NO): YES